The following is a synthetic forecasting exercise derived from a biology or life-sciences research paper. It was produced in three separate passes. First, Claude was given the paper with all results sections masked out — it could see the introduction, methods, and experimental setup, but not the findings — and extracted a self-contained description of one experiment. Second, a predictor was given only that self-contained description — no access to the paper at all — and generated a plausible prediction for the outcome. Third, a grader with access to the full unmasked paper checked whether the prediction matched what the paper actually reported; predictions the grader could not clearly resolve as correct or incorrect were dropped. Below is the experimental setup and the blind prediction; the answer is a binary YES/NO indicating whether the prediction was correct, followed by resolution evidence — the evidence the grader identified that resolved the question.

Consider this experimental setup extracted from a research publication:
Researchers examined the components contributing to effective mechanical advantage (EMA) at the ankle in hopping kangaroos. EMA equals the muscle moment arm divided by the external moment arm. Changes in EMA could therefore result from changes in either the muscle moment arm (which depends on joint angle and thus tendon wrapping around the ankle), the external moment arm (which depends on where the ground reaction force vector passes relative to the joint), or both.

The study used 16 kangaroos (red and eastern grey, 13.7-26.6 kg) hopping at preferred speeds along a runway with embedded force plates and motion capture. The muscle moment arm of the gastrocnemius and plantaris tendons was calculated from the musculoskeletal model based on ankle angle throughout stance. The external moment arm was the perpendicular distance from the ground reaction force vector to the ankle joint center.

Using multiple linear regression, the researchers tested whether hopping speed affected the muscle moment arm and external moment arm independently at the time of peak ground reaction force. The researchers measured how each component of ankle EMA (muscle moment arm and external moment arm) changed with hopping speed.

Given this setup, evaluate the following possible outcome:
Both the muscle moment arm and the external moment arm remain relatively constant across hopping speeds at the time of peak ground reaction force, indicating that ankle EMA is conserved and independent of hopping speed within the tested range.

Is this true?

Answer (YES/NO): NO